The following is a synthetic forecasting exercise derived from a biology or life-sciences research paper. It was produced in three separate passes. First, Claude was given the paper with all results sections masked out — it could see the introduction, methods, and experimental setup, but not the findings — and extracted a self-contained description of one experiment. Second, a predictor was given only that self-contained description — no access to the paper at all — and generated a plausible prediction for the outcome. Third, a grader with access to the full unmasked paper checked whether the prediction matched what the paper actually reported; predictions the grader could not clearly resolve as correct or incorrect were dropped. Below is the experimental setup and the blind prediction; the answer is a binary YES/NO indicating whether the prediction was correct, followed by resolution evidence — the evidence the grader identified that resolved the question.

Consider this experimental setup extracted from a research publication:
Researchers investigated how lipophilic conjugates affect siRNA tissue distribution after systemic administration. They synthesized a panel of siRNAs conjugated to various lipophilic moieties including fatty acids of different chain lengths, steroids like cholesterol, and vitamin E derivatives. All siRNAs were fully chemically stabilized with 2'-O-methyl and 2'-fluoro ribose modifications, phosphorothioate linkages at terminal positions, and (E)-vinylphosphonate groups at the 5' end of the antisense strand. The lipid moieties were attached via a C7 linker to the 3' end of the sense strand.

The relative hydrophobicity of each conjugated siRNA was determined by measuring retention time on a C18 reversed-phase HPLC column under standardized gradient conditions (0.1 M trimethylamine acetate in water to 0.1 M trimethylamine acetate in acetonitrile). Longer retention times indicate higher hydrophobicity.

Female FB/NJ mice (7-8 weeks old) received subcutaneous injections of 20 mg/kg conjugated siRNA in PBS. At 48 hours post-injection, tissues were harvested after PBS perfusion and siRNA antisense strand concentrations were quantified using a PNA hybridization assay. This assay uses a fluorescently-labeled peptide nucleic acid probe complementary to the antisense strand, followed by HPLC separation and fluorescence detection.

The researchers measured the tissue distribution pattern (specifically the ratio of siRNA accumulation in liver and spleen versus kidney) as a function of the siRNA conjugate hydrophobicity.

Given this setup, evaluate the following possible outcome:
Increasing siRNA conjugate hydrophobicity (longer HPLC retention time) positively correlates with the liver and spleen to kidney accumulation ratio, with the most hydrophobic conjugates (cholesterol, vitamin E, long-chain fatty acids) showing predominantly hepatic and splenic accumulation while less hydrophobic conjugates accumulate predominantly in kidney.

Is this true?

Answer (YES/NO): YES